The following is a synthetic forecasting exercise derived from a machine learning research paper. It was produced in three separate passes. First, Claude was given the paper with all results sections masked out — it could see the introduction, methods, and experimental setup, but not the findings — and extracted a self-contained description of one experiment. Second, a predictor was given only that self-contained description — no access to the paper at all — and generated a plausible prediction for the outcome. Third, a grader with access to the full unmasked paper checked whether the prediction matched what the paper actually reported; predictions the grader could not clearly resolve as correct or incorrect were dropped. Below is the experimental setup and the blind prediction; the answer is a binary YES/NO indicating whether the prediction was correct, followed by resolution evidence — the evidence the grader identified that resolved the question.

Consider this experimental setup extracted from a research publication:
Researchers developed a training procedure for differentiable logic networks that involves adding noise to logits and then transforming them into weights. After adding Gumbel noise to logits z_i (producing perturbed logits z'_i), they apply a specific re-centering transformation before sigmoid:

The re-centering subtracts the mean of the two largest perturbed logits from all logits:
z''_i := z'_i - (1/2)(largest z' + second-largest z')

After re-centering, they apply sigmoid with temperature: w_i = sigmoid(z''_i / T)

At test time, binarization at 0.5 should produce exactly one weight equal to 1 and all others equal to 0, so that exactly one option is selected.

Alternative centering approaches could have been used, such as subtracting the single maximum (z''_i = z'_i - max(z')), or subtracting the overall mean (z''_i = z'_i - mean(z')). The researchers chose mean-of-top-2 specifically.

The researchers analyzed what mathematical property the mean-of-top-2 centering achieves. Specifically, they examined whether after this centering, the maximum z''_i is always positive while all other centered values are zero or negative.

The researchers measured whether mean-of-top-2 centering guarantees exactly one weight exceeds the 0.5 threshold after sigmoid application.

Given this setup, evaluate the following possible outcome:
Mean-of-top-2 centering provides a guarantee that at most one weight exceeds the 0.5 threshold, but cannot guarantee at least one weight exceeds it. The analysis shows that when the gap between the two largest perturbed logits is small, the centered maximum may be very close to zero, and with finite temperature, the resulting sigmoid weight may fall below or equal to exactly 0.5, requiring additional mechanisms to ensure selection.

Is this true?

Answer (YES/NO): NO